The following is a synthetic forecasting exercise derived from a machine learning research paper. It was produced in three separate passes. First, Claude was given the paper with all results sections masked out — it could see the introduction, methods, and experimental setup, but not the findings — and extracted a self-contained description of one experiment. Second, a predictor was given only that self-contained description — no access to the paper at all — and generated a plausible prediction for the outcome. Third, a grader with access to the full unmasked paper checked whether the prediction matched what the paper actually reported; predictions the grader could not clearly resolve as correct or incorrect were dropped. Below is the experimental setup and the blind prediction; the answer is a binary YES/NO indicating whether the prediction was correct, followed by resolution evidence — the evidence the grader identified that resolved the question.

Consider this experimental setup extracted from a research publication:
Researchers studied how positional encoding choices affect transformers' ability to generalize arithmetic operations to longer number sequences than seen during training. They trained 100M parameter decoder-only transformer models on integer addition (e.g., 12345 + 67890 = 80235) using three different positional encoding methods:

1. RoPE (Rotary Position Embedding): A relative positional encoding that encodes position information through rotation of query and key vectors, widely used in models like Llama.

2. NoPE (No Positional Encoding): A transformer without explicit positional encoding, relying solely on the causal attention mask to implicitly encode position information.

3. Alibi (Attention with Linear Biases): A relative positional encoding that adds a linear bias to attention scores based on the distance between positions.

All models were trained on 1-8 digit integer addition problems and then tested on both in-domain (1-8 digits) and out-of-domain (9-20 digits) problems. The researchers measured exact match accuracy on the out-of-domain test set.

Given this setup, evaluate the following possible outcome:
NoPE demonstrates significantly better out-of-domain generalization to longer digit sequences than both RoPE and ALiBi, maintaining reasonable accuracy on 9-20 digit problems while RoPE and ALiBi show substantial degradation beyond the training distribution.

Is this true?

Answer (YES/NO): NO